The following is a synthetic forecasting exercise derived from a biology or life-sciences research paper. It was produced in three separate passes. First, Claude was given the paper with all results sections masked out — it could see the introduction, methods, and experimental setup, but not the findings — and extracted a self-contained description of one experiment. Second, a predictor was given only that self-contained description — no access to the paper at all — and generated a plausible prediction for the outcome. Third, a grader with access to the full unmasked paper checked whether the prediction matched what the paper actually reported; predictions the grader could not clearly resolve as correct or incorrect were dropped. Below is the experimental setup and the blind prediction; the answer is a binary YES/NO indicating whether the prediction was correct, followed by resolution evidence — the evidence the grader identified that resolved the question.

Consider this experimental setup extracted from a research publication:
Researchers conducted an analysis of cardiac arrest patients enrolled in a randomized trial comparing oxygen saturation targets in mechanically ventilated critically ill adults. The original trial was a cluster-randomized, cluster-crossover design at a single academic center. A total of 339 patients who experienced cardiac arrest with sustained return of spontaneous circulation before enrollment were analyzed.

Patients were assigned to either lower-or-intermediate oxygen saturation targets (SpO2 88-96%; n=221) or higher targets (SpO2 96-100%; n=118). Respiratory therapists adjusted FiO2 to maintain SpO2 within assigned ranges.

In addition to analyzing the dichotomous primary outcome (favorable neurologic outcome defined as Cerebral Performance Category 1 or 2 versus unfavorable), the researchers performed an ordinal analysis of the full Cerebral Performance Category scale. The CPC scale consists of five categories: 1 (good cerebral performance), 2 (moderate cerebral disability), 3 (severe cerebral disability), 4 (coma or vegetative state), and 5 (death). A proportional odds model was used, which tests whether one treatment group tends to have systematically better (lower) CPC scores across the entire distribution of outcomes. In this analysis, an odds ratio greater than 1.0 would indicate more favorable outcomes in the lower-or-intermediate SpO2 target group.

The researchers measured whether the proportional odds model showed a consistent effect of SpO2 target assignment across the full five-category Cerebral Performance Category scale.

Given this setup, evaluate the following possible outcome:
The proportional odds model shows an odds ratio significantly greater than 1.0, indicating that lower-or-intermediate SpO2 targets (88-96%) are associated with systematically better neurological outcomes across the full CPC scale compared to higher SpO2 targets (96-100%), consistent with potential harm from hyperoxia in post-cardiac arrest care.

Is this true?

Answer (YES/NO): NO